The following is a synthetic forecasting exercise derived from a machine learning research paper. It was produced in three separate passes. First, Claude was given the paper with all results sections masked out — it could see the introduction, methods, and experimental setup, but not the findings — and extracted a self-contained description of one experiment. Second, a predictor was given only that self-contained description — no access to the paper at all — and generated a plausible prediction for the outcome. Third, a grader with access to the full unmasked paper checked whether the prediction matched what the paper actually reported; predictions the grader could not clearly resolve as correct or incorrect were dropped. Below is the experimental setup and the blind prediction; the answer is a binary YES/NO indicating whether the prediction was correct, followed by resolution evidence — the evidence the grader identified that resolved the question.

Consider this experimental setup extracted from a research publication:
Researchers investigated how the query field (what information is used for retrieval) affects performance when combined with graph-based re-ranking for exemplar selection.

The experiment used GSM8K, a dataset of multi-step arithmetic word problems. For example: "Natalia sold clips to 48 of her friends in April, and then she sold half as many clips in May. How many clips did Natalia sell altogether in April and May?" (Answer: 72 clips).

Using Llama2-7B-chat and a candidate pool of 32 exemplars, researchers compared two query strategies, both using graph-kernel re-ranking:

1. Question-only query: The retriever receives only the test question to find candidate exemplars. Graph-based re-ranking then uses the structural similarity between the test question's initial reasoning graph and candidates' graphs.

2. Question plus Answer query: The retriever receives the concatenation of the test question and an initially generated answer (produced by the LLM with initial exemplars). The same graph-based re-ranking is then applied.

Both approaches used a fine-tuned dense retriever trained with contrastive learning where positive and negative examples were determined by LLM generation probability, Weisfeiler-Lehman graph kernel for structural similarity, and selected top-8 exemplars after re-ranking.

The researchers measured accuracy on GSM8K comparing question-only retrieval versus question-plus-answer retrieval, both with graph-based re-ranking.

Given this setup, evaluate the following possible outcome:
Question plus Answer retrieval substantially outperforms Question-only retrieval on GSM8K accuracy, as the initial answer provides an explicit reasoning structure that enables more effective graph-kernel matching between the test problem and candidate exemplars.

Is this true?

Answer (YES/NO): NO